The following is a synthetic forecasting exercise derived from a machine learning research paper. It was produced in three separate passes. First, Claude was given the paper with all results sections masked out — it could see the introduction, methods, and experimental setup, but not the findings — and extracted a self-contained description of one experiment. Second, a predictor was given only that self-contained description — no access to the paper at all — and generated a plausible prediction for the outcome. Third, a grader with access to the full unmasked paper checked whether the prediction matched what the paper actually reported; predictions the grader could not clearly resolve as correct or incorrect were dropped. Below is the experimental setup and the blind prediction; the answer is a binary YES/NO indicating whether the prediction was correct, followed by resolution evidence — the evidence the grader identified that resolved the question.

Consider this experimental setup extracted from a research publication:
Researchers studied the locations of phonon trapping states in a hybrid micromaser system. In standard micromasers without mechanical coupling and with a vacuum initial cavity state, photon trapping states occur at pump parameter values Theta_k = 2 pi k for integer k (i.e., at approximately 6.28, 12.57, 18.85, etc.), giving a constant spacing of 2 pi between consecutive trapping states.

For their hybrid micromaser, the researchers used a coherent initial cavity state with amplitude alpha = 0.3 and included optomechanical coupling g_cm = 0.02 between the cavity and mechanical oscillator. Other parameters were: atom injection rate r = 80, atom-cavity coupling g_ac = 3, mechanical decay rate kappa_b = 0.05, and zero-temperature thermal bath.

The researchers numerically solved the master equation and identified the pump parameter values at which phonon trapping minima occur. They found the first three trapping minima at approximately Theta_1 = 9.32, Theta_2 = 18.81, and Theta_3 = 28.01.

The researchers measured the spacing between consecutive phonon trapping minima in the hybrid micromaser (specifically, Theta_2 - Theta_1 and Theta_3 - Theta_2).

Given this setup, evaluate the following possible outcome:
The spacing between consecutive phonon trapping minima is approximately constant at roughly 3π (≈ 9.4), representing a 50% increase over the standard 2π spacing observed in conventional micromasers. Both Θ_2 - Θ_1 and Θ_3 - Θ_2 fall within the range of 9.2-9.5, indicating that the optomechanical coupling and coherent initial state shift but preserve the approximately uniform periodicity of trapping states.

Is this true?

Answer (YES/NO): YES